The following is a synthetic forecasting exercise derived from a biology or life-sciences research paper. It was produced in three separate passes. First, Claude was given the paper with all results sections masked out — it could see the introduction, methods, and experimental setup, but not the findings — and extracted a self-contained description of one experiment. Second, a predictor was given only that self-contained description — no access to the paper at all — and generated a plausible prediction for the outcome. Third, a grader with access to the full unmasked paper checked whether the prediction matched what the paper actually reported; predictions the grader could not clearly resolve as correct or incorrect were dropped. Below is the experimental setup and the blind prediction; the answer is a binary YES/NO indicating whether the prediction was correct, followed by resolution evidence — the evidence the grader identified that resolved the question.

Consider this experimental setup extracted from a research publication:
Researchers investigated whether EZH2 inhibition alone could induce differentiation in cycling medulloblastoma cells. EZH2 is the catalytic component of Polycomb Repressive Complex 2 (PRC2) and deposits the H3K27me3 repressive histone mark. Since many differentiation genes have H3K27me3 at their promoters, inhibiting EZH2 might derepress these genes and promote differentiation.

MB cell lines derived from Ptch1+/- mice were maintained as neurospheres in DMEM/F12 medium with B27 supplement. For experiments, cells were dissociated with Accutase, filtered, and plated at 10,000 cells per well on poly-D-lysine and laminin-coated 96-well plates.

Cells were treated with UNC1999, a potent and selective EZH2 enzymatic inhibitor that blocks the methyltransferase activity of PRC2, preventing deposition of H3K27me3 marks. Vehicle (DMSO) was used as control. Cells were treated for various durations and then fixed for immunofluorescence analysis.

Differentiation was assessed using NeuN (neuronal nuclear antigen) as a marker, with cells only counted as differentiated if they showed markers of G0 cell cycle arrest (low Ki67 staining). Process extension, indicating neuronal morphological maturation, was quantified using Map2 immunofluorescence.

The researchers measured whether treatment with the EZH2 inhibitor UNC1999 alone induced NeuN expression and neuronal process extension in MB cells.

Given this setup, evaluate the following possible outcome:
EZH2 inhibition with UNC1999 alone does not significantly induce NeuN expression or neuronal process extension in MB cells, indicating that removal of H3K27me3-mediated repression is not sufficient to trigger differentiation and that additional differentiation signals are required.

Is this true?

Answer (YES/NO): NO